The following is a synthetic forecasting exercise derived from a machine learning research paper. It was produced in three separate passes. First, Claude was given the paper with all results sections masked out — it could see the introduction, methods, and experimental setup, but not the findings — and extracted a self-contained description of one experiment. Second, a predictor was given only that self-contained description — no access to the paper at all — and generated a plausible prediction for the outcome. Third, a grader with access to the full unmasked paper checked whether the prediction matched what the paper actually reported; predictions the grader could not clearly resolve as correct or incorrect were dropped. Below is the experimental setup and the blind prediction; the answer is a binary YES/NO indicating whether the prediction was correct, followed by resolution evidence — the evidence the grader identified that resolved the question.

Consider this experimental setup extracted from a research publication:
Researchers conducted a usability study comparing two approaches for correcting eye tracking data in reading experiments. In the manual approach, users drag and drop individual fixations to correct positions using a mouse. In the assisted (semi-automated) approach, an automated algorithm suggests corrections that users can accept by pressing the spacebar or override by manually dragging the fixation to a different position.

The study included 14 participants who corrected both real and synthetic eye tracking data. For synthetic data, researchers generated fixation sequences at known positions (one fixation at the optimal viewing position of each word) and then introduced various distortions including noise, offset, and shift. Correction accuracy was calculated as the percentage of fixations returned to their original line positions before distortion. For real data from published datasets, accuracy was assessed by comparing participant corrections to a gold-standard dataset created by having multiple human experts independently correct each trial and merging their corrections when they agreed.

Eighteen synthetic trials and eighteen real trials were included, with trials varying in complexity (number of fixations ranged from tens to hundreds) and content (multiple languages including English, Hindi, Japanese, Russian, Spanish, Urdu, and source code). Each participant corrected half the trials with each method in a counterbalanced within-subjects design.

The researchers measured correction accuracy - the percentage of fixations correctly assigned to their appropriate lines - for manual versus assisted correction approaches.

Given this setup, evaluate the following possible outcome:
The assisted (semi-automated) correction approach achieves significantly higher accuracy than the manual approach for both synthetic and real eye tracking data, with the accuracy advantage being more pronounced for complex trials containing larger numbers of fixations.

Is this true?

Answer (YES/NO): NO